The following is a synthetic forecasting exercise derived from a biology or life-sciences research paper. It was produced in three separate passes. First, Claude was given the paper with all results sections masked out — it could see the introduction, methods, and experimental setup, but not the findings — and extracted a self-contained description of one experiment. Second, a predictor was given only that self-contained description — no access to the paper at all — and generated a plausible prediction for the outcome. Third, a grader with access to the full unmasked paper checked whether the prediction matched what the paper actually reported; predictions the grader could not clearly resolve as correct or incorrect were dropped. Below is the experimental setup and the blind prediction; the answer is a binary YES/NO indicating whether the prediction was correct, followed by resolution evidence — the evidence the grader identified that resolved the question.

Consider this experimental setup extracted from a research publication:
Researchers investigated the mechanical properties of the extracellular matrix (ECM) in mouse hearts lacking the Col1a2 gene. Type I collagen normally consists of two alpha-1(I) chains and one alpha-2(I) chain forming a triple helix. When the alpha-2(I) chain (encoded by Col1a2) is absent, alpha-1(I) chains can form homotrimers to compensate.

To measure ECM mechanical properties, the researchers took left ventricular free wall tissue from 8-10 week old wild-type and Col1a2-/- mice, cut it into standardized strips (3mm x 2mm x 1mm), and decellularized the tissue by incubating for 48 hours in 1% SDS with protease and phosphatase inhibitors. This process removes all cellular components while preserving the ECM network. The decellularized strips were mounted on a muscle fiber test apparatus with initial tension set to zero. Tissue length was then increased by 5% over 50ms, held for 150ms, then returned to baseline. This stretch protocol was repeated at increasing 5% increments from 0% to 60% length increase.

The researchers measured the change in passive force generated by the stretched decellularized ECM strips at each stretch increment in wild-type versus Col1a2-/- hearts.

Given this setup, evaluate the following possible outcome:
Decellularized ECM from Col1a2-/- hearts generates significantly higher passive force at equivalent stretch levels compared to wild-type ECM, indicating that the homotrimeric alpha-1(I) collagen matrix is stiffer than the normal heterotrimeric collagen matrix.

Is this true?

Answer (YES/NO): NO